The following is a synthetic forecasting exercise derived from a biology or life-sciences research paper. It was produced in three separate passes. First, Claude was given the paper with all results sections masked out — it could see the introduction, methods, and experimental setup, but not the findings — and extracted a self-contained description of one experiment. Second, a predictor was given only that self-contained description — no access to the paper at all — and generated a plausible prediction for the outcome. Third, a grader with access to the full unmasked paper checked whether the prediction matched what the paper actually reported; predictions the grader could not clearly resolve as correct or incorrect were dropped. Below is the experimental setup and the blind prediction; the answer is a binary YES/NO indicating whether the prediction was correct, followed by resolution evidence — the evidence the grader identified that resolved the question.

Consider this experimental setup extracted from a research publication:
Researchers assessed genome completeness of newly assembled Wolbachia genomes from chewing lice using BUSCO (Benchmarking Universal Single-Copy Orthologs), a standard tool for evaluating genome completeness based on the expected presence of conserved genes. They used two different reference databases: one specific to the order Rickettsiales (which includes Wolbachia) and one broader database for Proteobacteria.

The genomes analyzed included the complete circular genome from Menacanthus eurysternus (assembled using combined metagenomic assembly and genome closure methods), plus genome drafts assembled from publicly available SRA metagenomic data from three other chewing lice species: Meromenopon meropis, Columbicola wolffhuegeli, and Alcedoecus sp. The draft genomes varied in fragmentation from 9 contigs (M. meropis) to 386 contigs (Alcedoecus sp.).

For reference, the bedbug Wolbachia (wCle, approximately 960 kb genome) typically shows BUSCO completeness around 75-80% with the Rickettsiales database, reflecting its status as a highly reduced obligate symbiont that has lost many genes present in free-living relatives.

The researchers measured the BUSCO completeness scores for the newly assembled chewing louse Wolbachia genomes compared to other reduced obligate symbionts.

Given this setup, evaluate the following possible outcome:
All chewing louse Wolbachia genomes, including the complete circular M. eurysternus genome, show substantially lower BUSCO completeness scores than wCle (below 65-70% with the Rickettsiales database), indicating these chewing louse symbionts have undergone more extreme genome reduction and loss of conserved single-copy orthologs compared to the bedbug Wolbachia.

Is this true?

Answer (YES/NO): NO